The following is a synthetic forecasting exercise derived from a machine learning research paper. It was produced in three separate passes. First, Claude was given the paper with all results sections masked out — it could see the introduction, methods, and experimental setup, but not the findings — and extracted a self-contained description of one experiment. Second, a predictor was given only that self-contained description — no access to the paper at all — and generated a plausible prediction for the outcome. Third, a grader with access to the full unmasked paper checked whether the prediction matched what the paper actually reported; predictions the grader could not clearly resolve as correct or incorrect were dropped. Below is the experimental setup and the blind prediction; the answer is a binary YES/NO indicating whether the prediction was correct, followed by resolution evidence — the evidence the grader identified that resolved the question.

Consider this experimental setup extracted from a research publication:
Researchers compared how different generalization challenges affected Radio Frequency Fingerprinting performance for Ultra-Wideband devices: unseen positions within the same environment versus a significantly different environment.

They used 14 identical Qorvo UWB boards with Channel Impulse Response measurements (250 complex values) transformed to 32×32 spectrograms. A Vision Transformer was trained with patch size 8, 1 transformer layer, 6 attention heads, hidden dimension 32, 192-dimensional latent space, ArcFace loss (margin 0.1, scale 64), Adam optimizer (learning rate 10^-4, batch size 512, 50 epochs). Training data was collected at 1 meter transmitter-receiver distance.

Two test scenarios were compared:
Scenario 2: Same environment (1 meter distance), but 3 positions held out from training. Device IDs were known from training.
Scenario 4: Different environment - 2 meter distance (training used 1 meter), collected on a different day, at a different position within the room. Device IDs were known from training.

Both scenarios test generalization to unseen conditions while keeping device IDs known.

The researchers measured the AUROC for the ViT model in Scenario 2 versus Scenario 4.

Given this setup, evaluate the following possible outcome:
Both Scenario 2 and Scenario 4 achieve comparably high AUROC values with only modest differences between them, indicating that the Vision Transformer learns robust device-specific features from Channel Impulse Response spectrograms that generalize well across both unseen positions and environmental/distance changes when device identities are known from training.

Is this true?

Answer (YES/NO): NO